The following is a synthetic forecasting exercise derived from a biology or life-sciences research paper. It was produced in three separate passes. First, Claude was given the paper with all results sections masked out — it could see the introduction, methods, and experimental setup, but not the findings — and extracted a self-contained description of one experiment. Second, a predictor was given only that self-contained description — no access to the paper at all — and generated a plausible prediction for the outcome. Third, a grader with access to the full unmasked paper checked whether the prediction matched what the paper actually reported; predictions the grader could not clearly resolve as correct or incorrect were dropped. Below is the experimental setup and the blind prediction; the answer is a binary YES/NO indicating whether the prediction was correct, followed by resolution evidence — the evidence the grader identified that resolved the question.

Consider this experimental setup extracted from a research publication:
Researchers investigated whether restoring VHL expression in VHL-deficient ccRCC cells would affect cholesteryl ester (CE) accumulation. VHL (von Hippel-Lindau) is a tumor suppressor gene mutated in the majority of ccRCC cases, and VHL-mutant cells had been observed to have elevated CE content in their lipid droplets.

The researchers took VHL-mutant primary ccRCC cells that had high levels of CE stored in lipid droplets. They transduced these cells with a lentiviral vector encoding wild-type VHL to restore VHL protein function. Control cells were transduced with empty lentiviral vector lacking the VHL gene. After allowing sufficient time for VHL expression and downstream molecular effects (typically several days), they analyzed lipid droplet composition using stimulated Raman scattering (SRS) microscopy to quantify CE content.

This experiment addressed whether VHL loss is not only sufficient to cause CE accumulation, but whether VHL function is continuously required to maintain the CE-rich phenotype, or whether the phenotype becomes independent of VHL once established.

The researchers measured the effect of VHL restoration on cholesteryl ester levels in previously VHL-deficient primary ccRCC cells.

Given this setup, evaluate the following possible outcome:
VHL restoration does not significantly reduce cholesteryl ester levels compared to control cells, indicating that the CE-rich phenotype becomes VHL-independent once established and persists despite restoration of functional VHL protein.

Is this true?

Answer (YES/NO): NO